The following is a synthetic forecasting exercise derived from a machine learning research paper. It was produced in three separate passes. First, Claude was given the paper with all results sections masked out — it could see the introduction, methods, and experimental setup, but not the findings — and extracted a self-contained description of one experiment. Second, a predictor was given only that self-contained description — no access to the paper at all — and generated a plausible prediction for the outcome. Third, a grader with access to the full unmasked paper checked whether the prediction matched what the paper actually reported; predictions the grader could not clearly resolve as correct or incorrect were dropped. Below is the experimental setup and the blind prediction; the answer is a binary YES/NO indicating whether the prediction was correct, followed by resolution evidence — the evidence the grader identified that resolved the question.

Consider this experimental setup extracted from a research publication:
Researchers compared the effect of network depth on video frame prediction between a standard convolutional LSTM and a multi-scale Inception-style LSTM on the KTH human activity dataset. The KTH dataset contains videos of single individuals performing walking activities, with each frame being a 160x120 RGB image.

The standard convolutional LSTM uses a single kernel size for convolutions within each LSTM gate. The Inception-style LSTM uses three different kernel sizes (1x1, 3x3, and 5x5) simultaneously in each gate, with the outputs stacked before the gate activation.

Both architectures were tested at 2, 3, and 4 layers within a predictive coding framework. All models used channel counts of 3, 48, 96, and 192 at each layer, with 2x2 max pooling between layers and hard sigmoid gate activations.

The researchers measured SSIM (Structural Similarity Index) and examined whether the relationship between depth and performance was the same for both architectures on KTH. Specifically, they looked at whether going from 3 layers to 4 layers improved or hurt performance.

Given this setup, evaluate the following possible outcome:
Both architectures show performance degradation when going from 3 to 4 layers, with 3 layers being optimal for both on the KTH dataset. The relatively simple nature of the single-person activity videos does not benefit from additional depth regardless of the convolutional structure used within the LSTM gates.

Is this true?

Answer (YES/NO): YES